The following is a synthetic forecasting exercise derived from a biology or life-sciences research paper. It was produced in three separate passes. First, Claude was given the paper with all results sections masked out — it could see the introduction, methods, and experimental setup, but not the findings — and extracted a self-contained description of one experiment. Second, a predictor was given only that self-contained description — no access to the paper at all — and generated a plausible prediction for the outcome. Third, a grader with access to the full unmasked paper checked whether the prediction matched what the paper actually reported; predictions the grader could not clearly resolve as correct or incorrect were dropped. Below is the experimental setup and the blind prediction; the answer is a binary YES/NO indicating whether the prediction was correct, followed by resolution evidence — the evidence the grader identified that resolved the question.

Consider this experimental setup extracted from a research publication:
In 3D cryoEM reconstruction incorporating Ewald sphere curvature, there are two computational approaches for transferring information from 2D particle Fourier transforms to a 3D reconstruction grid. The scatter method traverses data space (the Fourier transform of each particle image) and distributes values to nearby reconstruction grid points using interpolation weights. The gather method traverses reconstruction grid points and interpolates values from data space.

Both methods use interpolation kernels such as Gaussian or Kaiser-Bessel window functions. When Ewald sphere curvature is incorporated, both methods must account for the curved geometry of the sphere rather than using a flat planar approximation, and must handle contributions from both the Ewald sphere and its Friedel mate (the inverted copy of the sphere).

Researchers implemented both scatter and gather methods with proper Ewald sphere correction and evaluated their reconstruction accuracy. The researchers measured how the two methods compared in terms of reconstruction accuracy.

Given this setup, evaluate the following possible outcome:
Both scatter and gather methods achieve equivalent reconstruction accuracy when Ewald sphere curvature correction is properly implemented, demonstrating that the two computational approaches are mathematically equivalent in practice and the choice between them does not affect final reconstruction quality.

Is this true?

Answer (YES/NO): YES